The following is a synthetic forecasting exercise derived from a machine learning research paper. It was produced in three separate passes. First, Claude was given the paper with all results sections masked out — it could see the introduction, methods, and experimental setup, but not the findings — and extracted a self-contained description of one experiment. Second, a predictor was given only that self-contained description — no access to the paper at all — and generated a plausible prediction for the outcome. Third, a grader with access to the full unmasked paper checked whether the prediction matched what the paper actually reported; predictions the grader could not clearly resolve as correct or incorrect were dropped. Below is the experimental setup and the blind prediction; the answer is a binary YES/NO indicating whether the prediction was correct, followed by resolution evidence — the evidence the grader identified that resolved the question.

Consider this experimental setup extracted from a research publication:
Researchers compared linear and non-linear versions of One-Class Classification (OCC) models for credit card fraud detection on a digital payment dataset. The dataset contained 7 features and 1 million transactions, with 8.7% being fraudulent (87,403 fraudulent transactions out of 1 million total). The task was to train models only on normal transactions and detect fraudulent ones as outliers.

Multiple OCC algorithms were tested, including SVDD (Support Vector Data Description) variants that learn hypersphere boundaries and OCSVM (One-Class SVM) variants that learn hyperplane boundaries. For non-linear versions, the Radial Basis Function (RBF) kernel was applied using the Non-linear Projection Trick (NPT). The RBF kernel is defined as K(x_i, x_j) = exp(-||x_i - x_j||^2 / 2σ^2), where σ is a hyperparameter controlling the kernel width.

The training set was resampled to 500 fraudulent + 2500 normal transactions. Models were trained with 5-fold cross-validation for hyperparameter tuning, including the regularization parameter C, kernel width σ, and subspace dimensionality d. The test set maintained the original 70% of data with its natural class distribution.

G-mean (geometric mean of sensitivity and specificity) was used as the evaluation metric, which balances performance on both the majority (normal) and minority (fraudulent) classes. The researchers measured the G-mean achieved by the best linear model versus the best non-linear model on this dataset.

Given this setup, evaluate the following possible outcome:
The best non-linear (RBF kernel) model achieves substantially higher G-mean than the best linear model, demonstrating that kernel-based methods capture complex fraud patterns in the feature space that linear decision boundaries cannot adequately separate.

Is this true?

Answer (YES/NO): YES